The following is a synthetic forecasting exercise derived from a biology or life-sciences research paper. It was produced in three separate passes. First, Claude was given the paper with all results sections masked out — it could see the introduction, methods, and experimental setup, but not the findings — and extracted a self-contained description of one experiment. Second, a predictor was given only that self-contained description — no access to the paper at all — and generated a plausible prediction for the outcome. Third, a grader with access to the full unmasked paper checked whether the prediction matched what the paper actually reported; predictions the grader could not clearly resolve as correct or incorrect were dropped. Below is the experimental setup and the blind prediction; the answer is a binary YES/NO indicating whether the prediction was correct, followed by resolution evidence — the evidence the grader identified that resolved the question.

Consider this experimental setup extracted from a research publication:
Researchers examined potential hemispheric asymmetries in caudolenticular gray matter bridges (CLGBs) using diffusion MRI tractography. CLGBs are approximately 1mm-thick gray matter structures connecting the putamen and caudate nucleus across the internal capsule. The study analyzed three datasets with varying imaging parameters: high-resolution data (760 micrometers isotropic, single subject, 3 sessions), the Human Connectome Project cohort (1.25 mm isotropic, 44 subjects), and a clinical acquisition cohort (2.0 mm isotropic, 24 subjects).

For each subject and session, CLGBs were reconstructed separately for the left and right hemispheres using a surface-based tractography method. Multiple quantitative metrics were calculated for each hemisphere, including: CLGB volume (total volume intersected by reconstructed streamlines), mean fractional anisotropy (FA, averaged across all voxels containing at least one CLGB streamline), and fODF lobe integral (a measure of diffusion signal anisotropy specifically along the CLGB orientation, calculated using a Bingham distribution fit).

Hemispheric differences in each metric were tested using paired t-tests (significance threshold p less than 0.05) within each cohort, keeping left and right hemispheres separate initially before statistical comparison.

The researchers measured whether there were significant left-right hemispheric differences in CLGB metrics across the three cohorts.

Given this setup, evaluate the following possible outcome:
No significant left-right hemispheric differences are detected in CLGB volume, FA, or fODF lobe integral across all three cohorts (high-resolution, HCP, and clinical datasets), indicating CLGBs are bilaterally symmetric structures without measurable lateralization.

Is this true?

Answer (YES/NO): NO